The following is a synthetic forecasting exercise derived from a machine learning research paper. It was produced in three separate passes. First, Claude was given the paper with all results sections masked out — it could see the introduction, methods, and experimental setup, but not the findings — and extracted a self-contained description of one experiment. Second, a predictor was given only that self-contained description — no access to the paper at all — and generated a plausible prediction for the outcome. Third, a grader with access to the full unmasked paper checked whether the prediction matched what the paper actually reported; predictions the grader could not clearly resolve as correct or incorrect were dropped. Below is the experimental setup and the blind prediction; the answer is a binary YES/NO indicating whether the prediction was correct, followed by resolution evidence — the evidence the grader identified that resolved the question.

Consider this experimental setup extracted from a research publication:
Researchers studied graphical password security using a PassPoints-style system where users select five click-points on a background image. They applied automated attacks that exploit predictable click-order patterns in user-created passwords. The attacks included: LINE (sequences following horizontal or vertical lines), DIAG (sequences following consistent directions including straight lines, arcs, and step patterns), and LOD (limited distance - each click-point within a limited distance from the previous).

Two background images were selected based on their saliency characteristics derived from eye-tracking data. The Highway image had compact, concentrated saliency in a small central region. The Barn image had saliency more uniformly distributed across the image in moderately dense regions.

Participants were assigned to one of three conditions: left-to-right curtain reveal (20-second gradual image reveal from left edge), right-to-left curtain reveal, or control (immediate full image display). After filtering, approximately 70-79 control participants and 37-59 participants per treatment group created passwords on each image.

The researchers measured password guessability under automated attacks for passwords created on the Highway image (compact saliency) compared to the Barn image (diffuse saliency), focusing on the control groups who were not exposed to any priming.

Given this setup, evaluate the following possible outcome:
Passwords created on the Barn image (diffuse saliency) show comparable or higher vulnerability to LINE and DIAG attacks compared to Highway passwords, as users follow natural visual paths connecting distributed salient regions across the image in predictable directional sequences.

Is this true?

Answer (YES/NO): NO